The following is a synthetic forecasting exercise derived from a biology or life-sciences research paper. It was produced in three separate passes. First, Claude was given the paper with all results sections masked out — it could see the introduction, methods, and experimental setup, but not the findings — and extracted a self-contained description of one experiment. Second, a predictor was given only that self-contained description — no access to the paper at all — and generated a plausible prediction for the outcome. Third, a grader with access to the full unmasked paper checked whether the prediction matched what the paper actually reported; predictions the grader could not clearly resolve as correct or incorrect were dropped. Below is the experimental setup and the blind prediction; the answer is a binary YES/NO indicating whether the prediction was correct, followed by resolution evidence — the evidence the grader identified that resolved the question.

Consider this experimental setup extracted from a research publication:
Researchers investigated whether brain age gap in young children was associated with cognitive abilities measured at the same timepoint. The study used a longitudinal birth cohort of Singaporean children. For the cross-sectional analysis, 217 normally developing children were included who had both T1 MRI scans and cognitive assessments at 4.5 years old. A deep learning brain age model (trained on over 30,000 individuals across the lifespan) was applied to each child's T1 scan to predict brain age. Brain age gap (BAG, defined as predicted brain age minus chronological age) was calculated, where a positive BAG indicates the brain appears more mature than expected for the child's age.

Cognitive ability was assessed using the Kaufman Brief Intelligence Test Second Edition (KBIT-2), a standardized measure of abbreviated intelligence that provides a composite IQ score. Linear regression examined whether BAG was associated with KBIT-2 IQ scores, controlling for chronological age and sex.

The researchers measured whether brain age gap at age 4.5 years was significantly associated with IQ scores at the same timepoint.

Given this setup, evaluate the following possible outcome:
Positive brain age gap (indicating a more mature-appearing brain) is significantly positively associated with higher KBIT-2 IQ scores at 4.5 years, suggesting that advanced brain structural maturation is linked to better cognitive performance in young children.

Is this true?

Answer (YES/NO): NO